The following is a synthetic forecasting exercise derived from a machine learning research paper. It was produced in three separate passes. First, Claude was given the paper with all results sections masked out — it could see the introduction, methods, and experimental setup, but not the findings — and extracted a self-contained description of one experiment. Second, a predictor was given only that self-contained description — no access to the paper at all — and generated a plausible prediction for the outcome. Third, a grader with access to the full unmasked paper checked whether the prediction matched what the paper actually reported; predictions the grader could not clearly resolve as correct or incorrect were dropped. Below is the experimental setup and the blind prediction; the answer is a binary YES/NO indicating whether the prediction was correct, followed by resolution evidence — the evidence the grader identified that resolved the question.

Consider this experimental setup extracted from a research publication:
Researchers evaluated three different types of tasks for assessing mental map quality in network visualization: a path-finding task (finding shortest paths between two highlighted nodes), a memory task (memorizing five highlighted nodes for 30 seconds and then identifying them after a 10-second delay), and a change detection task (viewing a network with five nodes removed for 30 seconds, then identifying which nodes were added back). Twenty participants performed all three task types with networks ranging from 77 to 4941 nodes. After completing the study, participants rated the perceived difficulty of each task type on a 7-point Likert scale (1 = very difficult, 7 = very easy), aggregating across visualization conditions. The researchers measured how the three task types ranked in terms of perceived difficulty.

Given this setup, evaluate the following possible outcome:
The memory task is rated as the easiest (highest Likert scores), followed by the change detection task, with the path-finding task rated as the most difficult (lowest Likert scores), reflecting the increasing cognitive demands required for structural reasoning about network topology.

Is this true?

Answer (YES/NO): NO